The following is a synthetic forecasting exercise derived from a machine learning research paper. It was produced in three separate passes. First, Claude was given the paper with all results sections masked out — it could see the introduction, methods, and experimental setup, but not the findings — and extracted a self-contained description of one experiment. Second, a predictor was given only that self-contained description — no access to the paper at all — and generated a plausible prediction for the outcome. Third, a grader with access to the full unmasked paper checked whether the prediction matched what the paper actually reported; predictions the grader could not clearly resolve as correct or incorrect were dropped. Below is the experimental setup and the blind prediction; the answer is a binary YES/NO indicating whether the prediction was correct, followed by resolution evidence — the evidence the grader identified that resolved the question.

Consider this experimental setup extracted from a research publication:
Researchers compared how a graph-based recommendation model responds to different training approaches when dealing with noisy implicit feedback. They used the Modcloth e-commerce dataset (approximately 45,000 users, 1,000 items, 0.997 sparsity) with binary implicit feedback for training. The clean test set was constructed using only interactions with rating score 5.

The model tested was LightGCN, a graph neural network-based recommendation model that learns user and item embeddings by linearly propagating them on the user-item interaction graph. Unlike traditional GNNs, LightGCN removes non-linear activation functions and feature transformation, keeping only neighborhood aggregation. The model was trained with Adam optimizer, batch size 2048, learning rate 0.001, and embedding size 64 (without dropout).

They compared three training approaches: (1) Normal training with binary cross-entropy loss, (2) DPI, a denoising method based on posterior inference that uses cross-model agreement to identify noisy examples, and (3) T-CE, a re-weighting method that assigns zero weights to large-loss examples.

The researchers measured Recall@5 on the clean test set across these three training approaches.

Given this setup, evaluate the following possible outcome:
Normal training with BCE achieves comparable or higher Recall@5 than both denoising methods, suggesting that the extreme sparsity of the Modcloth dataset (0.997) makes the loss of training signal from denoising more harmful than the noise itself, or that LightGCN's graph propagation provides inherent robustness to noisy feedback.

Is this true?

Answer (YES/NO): NO